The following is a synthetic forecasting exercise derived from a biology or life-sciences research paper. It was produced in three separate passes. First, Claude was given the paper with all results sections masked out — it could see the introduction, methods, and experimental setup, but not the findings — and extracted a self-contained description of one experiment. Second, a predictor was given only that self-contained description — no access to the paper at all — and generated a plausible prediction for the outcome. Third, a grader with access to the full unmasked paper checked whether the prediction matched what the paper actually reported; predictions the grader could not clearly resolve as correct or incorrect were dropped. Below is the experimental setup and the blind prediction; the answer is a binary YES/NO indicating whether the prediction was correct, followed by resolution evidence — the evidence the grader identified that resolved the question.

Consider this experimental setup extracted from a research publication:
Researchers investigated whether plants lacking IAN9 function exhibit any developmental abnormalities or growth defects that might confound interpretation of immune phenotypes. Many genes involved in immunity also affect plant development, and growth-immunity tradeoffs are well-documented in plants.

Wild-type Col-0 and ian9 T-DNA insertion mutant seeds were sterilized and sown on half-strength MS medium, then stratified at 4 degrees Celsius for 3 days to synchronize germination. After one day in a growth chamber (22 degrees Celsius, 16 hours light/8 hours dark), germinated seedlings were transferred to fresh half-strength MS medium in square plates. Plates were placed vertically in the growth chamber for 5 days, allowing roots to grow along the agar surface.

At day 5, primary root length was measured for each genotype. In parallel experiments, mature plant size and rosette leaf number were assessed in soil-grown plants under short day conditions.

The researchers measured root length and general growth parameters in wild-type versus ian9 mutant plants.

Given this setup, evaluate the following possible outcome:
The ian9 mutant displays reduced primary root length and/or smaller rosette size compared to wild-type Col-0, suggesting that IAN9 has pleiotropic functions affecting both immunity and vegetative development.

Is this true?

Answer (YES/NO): NO